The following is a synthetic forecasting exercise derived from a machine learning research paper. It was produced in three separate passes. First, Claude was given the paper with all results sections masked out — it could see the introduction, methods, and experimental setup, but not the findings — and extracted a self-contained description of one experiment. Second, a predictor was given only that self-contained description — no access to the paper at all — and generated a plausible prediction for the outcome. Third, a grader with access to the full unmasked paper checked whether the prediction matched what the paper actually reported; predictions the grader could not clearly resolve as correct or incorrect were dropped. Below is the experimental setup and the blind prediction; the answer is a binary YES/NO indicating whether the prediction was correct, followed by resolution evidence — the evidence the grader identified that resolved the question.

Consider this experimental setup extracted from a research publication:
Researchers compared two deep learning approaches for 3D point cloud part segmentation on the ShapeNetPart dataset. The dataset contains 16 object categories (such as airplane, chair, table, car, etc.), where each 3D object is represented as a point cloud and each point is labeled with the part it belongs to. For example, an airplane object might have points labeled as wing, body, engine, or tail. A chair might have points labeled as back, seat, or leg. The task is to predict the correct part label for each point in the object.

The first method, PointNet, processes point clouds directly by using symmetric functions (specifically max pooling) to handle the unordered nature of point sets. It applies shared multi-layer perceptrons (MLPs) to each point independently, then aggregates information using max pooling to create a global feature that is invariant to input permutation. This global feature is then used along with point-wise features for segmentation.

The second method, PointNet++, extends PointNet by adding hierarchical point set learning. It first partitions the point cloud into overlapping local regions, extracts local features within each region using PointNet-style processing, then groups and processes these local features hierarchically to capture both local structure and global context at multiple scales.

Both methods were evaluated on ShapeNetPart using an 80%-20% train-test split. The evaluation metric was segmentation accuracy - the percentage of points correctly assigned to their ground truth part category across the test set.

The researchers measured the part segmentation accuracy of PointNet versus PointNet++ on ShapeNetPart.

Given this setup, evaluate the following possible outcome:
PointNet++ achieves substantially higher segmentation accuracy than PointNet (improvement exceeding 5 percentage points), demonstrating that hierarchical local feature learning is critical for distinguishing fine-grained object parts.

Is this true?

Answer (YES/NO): NO